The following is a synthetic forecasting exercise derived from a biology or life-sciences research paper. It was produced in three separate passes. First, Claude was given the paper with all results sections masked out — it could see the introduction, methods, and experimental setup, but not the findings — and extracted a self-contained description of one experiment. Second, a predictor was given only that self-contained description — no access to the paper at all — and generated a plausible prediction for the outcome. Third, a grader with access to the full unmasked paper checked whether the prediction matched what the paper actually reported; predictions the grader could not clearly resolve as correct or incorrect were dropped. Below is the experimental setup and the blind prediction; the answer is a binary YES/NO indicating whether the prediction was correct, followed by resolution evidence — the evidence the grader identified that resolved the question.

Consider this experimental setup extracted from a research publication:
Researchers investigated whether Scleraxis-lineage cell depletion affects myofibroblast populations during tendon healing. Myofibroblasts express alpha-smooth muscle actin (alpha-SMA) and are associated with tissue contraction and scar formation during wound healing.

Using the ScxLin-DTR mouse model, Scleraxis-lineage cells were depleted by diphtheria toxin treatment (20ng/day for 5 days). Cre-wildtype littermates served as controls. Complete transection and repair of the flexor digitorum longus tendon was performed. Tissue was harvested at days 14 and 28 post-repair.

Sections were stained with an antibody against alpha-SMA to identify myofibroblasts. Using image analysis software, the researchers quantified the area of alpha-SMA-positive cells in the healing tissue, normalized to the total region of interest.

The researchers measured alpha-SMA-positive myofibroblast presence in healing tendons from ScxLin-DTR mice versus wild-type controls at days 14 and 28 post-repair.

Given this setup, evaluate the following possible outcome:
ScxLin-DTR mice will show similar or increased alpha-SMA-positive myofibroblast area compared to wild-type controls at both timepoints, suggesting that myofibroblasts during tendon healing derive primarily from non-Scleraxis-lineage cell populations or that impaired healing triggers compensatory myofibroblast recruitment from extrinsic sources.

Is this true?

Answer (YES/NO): YES